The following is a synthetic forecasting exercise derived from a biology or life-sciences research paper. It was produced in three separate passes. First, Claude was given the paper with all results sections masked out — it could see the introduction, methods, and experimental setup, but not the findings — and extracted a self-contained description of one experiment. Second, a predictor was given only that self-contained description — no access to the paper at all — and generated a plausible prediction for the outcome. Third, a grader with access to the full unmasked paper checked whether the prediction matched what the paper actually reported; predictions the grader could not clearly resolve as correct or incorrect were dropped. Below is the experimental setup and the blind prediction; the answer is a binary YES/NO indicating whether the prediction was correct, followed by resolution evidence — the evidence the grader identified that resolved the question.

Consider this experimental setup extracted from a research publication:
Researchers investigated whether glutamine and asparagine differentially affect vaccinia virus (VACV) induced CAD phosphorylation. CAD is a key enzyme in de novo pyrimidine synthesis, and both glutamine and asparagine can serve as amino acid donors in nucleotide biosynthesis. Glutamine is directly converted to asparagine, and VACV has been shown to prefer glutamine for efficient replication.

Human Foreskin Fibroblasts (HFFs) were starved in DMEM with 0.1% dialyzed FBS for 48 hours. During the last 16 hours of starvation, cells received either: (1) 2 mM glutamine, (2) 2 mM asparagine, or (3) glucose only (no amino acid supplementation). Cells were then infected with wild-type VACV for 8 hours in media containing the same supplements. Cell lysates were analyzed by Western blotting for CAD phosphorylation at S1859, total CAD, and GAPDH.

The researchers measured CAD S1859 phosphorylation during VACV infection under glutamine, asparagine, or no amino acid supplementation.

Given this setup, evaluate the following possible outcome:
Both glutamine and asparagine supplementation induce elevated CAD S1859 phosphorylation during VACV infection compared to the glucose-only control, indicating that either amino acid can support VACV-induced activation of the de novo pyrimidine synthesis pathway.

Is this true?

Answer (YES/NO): YES